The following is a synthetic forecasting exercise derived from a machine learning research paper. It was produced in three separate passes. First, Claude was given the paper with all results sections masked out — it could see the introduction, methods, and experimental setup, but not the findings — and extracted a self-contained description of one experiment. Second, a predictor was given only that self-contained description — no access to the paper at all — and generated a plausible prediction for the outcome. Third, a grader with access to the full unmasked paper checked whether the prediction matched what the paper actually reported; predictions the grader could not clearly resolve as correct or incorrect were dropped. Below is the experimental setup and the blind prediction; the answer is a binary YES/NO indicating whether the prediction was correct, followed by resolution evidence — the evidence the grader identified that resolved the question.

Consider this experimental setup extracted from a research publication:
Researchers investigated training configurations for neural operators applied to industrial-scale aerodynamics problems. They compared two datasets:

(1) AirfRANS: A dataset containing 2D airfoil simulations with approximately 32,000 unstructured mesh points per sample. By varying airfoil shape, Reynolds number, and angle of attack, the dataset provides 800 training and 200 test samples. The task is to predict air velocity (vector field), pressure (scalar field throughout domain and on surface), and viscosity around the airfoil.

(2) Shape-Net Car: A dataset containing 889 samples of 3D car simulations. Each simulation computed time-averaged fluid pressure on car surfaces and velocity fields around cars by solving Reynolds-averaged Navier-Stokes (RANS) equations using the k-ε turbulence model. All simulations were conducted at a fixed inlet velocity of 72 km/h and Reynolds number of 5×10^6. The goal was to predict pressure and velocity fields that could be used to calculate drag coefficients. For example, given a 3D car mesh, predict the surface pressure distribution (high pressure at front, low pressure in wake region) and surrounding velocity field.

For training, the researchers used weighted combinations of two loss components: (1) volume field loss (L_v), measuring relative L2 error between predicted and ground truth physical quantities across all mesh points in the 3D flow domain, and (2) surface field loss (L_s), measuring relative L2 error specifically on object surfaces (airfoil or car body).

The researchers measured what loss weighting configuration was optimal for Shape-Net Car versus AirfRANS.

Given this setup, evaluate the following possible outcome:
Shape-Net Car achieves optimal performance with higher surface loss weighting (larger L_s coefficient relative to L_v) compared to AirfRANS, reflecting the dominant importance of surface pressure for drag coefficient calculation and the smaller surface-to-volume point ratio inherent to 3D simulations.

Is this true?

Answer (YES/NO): NO